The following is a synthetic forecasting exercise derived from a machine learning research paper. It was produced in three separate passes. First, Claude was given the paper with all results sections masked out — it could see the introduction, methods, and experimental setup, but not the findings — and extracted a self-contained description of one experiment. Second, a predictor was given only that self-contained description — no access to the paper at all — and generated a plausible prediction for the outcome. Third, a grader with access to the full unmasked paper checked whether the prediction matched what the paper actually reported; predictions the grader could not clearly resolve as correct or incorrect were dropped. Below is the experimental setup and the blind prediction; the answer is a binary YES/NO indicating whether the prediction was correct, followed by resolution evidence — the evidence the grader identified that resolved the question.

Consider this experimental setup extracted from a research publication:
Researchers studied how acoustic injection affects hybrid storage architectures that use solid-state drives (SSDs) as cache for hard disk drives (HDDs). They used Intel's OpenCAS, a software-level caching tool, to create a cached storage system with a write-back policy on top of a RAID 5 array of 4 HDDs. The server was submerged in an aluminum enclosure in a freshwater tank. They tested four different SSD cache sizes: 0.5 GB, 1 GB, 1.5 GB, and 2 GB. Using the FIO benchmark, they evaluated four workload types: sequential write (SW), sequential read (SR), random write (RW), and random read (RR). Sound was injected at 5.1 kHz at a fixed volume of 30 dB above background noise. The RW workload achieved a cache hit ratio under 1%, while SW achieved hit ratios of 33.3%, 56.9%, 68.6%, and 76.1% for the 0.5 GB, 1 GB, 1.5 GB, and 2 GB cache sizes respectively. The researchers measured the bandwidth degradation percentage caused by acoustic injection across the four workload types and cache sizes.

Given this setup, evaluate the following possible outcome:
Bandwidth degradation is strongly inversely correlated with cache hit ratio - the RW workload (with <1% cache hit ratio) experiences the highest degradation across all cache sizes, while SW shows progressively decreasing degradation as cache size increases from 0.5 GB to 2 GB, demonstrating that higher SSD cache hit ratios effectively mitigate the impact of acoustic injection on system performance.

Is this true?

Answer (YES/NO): YES